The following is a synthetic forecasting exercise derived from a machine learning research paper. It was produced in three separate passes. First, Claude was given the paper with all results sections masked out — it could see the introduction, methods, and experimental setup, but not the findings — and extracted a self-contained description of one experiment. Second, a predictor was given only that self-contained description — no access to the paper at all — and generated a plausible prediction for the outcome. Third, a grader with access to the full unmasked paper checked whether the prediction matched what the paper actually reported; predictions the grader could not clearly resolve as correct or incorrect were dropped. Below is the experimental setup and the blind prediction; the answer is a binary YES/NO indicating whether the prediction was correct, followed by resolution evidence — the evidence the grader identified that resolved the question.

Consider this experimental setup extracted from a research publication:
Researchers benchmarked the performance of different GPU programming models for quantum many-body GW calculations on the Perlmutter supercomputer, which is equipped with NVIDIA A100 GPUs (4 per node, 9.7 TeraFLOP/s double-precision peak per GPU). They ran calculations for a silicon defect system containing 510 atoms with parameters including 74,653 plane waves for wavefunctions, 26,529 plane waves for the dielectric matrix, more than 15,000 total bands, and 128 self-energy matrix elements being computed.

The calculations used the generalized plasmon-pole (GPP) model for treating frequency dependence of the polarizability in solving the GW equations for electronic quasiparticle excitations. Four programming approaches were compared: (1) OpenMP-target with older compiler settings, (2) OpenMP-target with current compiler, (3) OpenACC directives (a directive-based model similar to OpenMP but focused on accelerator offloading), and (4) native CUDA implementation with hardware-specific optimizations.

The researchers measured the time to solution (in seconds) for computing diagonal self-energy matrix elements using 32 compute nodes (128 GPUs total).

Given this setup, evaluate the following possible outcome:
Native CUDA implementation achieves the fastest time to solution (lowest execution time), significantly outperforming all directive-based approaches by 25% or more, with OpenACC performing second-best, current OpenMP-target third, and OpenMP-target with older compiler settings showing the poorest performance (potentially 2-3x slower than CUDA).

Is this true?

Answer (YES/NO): NO